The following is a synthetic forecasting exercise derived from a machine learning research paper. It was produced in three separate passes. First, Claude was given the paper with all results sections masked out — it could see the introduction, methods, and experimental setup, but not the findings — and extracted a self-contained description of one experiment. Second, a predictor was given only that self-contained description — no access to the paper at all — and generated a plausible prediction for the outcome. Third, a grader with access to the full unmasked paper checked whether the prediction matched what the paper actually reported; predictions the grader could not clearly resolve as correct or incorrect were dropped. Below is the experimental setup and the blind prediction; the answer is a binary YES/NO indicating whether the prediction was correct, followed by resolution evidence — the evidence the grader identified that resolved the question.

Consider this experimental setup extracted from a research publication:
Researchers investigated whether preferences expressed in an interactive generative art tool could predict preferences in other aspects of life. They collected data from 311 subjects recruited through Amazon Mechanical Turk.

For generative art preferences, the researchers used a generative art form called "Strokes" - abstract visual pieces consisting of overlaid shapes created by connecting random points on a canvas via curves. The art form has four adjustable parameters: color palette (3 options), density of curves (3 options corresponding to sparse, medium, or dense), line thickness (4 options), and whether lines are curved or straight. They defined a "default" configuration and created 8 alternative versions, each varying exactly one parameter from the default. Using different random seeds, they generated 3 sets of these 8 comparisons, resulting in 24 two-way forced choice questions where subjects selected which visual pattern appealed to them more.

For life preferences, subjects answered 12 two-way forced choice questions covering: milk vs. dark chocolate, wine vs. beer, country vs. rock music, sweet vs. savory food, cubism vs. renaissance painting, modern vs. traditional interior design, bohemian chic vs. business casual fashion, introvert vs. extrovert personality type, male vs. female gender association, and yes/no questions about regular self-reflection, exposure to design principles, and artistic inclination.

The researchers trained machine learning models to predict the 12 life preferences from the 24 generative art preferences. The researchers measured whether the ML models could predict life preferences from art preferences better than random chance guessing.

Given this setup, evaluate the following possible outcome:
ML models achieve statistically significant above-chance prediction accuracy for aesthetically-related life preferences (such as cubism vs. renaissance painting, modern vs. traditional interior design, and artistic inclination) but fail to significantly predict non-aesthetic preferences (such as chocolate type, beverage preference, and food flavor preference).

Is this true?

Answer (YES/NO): NO